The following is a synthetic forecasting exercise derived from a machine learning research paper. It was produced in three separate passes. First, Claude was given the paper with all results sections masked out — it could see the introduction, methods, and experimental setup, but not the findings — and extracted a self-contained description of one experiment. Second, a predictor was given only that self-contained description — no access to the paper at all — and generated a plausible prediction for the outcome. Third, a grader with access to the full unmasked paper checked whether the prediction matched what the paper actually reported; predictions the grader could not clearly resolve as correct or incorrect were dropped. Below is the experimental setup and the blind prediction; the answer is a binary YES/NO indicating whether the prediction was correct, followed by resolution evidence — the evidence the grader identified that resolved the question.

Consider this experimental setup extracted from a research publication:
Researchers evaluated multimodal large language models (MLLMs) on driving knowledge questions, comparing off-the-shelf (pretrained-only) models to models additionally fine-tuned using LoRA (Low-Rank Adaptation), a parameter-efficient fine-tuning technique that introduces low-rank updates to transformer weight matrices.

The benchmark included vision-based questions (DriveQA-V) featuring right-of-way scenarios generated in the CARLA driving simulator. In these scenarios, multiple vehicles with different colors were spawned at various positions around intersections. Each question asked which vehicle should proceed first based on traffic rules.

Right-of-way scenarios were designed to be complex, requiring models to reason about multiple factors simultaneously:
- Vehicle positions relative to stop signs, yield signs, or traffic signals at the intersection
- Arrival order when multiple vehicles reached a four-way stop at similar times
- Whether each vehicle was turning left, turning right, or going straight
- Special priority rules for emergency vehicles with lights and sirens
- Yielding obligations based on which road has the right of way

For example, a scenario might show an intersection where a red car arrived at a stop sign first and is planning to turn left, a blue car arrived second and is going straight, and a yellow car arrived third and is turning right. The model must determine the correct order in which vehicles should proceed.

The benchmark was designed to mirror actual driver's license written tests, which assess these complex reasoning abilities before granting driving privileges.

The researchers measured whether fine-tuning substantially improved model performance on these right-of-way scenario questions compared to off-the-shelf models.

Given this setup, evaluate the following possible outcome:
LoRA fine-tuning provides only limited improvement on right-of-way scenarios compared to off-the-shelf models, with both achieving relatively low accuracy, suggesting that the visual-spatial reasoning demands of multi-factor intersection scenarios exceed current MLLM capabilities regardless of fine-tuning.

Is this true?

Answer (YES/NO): NO